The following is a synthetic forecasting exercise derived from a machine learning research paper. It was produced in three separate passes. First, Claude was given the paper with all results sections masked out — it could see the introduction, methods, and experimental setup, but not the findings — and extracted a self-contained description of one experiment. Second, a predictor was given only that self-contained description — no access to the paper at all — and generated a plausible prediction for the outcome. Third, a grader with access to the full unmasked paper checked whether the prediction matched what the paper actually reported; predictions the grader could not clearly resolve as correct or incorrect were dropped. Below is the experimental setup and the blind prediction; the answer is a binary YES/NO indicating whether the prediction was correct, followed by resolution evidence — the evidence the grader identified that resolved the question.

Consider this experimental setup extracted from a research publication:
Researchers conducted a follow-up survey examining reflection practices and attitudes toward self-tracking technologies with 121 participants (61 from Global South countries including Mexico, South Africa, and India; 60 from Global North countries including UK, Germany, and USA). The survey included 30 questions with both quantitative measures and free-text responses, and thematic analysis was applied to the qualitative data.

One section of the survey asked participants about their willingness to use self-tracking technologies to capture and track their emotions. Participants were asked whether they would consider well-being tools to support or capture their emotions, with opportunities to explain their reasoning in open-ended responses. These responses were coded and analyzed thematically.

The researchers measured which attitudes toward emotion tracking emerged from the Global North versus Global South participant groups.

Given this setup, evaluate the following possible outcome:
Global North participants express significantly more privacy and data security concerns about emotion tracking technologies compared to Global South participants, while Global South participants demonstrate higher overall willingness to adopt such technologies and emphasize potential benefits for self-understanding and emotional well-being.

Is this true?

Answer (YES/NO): NO